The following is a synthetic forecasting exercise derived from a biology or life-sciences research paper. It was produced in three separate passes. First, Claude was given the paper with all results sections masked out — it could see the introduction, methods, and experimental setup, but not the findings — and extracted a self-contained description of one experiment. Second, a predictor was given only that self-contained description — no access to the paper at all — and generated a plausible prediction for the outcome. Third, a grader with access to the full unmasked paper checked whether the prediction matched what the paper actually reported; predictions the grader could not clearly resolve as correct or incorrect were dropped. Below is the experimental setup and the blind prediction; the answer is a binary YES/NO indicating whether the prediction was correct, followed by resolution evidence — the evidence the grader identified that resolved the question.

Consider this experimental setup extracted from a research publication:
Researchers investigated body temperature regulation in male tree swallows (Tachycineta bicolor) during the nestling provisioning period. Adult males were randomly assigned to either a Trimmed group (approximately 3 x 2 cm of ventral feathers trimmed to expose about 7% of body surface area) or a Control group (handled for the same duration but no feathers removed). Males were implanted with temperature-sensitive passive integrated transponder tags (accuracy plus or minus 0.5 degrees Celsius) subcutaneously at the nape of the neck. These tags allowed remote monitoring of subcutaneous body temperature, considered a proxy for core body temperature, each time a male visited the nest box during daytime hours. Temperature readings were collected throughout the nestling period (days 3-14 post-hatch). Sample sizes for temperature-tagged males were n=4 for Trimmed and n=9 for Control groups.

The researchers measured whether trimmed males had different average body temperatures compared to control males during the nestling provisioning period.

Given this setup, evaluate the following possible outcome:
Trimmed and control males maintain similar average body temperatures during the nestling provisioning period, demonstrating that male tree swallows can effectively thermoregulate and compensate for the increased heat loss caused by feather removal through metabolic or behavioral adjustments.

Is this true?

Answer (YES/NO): NO